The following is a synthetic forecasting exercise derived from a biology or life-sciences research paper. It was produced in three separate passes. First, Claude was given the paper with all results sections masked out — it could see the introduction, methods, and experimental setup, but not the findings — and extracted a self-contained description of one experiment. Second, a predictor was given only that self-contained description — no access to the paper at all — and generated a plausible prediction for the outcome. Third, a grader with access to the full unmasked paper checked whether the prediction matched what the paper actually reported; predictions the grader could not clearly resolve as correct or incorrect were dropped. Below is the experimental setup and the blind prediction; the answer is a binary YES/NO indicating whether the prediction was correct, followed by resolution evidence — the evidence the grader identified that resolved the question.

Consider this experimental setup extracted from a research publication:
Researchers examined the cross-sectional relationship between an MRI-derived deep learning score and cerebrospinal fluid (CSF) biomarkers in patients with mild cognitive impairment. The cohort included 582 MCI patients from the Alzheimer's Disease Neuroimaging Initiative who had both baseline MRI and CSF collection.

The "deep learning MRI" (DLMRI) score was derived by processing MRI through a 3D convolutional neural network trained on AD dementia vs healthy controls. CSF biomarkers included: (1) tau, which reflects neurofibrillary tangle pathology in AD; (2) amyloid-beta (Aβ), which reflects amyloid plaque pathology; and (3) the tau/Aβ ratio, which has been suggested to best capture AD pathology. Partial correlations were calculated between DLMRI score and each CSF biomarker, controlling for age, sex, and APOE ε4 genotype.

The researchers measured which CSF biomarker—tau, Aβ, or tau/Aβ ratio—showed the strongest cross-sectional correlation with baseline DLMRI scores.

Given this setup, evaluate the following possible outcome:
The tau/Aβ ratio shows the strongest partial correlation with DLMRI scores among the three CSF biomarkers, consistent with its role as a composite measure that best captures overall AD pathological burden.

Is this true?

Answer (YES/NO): NO